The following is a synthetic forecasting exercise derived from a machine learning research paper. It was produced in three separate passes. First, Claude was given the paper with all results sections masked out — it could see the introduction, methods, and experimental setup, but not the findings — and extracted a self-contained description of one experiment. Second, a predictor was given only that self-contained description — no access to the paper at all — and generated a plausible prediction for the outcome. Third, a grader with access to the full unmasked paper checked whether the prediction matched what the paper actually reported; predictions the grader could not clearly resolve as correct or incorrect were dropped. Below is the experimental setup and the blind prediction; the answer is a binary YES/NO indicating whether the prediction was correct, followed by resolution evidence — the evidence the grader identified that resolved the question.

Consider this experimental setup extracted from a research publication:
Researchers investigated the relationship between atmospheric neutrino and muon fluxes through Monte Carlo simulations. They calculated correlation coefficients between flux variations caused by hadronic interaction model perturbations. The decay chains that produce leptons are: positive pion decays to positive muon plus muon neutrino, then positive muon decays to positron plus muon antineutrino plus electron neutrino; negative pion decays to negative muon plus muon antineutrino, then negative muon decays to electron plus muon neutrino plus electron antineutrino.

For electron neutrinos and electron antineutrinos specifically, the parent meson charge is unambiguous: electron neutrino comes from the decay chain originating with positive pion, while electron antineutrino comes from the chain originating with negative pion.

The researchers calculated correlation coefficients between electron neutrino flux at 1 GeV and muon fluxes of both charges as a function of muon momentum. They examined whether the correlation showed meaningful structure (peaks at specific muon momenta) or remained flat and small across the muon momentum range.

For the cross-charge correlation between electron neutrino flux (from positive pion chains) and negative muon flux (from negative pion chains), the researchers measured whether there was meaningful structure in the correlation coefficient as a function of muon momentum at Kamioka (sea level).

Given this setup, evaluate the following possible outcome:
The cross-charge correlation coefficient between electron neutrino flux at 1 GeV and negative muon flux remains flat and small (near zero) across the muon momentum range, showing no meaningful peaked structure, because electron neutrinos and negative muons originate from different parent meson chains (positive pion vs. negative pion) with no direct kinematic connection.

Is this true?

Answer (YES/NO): YES